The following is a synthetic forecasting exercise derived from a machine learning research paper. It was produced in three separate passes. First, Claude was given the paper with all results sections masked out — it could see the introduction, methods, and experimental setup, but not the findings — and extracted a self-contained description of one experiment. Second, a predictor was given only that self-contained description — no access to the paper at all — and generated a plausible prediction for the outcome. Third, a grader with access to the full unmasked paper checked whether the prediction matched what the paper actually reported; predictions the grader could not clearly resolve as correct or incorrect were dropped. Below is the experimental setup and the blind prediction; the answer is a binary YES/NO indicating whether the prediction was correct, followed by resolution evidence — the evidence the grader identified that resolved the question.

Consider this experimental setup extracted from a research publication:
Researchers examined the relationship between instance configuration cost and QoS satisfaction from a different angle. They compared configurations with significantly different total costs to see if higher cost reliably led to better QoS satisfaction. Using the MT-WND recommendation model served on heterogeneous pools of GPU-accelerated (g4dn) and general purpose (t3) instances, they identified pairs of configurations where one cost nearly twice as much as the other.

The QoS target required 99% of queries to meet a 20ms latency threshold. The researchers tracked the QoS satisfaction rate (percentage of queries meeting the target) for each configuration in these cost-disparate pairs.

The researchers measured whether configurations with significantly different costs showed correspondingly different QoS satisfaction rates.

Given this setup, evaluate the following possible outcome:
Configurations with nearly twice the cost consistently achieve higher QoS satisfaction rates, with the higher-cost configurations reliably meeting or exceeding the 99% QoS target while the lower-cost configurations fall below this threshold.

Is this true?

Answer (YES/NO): NO